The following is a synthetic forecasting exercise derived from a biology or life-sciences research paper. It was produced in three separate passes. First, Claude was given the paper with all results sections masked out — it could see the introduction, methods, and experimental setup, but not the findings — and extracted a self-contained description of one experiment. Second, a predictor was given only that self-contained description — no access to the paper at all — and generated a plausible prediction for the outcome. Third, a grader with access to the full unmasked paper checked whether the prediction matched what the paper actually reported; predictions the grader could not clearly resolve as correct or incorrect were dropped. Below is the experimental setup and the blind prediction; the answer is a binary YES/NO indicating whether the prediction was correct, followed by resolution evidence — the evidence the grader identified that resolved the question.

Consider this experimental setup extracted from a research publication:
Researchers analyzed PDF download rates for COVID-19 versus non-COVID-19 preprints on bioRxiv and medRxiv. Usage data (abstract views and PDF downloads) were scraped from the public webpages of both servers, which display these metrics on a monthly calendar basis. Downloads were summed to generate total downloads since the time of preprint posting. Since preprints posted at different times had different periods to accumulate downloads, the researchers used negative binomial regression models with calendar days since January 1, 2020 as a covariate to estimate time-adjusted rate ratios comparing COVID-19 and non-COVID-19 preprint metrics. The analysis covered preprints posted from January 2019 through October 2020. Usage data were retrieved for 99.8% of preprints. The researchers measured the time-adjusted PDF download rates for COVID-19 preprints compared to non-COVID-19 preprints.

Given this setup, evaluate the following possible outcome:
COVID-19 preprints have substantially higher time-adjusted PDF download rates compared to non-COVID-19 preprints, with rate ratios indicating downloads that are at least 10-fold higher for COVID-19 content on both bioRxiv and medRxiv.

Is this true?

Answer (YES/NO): YES